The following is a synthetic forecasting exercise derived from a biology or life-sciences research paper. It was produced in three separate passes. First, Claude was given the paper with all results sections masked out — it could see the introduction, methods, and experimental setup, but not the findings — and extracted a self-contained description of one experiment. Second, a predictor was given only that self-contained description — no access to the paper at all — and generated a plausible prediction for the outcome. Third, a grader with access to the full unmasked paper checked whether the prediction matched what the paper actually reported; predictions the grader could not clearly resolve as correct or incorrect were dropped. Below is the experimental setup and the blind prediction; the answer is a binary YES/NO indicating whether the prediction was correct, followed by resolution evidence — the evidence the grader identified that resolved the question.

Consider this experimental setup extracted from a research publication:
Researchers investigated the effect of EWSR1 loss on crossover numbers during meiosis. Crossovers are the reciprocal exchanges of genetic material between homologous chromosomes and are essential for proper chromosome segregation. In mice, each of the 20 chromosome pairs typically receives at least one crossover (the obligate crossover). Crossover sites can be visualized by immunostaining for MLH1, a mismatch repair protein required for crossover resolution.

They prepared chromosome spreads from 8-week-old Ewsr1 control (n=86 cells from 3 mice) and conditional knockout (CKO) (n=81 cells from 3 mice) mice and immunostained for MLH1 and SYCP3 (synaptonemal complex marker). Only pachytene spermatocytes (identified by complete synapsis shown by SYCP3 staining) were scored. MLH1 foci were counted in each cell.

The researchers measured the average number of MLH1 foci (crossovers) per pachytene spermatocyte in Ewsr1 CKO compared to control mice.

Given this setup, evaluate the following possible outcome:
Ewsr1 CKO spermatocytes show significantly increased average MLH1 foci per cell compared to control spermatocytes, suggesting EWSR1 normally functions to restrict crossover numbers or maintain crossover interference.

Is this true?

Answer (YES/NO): NO